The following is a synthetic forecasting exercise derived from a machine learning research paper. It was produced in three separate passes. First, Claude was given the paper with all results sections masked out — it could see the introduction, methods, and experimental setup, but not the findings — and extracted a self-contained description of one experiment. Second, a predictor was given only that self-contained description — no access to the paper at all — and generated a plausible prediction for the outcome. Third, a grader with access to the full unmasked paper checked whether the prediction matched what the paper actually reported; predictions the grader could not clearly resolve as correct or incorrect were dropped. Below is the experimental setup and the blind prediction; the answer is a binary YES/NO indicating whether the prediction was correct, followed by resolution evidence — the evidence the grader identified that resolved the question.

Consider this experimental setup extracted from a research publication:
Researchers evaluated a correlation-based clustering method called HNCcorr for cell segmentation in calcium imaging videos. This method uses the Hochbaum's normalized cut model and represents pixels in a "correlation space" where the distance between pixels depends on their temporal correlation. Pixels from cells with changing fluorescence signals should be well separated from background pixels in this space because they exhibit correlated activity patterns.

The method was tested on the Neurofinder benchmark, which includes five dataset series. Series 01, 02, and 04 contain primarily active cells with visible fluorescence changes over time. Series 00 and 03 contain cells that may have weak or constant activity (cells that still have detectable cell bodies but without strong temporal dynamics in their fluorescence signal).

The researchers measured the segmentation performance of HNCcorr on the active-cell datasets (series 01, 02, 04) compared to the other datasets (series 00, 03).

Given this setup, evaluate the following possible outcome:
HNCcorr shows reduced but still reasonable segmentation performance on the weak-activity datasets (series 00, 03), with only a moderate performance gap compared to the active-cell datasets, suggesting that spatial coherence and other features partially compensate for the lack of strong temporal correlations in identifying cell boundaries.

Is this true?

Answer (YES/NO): NO